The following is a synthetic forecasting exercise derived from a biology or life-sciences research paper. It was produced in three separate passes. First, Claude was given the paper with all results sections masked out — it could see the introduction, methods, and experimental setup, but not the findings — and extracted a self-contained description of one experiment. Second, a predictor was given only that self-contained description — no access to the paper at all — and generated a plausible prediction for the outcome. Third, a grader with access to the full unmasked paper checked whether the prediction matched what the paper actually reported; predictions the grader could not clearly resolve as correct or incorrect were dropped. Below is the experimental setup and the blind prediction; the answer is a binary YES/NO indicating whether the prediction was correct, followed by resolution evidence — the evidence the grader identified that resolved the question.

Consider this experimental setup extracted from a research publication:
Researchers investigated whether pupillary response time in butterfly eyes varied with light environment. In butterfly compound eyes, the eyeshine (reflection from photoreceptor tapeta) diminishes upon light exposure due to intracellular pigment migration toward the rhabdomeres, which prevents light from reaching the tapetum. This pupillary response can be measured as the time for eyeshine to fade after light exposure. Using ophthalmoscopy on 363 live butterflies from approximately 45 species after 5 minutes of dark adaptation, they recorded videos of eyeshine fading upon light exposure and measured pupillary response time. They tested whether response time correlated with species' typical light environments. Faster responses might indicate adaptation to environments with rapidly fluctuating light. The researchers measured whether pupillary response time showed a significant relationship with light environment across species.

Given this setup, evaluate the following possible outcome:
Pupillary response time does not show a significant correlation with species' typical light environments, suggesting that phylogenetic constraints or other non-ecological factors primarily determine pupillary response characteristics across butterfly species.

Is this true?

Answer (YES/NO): YES